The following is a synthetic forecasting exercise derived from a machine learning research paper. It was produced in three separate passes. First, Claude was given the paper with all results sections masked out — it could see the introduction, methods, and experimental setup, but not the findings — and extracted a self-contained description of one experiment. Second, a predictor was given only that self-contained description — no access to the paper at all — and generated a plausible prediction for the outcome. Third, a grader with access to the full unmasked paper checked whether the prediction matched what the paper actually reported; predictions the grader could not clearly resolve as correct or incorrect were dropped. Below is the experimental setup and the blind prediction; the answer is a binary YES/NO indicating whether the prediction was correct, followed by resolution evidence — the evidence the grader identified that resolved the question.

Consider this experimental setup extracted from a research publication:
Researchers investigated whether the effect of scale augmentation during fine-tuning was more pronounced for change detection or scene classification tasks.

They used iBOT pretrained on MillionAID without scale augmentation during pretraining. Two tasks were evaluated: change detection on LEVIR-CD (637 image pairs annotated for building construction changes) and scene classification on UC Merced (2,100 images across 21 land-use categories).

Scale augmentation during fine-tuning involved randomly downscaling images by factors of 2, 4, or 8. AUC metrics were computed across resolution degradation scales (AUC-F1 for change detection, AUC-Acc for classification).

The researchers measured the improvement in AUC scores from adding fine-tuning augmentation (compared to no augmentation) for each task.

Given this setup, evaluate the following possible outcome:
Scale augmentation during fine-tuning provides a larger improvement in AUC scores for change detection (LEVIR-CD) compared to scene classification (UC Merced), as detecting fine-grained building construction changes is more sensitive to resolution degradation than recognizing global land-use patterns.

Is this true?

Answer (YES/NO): YES